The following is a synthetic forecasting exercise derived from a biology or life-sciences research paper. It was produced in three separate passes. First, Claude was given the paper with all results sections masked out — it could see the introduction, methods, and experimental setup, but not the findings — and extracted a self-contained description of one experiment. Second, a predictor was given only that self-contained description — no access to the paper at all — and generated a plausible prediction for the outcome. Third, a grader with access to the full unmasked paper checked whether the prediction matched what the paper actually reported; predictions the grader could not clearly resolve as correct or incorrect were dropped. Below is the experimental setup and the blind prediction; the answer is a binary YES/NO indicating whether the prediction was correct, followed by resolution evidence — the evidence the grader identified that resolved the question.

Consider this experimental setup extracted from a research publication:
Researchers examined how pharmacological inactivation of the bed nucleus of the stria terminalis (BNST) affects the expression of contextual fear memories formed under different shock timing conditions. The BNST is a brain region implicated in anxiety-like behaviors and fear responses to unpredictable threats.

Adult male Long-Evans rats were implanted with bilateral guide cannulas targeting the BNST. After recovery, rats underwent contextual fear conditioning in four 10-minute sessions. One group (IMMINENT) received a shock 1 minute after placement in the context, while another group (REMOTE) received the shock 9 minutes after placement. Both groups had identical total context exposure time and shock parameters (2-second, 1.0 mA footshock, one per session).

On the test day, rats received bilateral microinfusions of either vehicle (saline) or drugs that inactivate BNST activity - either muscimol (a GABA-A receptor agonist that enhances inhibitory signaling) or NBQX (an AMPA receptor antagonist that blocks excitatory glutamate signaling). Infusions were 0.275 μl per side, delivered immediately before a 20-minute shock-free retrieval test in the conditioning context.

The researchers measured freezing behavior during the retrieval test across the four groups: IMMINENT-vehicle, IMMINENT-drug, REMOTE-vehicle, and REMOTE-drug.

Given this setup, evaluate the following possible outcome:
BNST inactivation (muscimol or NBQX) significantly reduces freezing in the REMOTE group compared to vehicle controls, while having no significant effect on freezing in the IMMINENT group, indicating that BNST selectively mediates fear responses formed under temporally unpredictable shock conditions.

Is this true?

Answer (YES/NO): YES